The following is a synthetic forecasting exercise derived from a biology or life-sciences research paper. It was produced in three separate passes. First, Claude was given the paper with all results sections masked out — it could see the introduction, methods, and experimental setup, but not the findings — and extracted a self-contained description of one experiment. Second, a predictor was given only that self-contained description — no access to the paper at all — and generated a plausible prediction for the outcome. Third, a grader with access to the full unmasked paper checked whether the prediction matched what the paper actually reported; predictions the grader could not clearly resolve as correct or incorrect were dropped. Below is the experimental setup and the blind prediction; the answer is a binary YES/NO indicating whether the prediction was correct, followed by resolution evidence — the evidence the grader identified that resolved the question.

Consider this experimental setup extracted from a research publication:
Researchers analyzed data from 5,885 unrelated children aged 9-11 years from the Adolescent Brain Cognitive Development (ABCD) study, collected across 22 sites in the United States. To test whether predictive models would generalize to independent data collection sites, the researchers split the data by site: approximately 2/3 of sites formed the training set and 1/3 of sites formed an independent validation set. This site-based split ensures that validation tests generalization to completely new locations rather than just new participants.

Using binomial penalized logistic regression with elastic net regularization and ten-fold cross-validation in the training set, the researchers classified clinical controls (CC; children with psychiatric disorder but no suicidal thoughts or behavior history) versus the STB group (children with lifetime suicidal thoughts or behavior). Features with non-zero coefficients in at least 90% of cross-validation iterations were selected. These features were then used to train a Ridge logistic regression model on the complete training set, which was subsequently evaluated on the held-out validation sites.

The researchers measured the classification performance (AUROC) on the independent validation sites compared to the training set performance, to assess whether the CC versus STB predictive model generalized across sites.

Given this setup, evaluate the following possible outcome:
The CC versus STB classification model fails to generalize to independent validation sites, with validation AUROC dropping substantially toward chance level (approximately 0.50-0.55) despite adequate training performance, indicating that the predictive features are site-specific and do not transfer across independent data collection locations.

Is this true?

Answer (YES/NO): NO